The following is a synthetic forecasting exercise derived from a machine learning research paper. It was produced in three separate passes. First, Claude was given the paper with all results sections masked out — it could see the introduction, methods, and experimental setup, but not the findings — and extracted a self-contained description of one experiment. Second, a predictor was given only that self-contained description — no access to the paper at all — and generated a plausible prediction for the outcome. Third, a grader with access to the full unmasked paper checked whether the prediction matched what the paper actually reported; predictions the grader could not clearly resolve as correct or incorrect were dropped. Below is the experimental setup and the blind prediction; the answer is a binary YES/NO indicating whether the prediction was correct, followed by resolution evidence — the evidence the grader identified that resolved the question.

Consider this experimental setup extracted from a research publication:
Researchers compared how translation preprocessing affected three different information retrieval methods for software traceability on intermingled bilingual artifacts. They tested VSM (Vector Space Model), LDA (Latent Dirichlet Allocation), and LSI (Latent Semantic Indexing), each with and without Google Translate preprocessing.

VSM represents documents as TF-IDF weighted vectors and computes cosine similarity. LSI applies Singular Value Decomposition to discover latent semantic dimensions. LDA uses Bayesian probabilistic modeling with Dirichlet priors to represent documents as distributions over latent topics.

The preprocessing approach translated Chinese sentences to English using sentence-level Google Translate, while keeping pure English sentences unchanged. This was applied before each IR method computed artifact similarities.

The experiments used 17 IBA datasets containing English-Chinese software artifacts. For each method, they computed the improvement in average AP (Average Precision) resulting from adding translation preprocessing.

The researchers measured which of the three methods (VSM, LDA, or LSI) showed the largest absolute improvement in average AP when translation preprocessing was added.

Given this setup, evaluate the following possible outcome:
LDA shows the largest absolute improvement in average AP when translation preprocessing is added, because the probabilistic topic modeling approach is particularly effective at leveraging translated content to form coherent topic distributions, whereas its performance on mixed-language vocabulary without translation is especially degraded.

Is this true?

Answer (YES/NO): NO